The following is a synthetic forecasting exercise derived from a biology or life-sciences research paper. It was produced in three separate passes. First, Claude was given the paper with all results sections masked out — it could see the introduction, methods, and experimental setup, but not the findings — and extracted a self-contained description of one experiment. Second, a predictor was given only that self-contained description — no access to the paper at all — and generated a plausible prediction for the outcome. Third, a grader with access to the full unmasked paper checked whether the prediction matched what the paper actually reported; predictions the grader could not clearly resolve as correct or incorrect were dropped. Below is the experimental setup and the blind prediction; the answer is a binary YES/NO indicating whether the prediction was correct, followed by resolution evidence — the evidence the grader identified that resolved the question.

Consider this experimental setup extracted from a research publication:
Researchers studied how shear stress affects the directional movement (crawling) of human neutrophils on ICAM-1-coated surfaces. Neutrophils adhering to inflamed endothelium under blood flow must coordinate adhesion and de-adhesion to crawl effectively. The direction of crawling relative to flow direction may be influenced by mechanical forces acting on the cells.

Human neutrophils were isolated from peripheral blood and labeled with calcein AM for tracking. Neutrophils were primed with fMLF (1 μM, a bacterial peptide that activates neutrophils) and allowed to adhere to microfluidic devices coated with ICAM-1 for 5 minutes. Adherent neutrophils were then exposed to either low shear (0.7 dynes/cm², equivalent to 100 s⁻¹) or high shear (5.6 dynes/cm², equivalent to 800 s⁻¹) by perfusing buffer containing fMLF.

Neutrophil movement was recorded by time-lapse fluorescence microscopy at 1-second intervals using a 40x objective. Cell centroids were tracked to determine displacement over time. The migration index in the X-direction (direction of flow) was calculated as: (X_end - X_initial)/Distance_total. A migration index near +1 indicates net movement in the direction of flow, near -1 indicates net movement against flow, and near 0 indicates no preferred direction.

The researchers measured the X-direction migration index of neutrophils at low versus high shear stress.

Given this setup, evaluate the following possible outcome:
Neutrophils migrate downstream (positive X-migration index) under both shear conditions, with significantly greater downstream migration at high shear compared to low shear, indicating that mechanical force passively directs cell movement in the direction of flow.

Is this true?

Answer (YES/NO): NO